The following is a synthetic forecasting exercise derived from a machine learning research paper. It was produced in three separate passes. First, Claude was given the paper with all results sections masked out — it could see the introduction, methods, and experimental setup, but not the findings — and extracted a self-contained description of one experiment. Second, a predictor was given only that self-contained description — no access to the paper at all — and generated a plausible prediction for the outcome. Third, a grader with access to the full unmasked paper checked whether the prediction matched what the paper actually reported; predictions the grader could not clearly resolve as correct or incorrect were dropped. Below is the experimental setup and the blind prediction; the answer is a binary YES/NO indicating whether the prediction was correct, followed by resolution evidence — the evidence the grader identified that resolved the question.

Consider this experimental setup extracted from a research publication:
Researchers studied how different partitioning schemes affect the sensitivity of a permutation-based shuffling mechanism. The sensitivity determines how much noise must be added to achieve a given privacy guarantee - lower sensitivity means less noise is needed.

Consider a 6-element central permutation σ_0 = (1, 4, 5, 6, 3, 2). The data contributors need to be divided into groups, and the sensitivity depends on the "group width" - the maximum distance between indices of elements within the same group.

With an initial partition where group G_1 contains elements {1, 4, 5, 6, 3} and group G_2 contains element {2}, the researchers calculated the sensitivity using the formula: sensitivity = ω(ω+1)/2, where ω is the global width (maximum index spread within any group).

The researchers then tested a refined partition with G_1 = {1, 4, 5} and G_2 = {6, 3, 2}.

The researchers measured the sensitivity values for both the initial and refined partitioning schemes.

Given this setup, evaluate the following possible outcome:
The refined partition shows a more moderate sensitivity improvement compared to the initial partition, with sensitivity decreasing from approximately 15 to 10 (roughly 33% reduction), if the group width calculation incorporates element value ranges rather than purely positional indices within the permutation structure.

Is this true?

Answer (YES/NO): YES